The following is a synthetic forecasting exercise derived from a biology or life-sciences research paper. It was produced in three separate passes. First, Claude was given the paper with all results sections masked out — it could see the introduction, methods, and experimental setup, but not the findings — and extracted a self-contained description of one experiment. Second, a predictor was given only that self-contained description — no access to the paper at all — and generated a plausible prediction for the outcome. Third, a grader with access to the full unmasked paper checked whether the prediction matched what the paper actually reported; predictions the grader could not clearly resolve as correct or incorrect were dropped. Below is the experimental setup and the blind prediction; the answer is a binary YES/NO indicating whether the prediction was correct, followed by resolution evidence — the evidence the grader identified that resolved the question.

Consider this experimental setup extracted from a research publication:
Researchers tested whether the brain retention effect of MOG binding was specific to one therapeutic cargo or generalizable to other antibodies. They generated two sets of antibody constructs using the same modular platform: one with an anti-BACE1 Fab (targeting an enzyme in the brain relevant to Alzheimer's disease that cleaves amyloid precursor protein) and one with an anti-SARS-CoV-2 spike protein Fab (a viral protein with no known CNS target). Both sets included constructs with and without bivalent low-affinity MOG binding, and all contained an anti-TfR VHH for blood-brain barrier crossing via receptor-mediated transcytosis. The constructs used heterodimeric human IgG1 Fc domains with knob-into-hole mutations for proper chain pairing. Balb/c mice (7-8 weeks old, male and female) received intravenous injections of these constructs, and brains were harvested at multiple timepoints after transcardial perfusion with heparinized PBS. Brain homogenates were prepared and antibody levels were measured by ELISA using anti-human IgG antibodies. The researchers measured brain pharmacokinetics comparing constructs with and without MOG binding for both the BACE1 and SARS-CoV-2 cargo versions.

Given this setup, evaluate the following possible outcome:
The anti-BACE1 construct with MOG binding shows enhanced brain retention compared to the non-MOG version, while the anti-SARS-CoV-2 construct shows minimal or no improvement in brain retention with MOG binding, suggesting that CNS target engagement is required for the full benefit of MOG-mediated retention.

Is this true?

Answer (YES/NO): NO